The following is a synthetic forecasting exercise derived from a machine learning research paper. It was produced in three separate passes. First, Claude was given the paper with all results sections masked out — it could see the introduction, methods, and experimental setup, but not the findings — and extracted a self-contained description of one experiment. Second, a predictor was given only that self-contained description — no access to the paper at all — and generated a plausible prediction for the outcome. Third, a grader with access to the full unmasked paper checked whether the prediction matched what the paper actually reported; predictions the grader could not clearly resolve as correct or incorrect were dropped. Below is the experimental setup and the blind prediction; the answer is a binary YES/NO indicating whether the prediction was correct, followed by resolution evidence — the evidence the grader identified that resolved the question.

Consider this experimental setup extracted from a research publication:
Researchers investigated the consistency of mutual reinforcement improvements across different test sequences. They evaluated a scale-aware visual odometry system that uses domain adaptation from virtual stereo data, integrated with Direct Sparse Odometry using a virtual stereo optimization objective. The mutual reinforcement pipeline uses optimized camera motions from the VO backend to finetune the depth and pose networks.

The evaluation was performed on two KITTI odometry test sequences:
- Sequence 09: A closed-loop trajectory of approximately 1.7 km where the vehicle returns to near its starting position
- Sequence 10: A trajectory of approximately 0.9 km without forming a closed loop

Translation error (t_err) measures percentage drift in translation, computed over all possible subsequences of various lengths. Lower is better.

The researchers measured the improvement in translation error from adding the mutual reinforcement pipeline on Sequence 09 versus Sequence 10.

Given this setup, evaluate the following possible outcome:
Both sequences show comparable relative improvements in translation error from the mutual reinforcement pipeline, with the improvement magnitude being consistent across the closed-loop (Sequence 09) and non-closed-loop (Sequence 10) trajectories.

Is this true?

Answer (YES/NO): NO